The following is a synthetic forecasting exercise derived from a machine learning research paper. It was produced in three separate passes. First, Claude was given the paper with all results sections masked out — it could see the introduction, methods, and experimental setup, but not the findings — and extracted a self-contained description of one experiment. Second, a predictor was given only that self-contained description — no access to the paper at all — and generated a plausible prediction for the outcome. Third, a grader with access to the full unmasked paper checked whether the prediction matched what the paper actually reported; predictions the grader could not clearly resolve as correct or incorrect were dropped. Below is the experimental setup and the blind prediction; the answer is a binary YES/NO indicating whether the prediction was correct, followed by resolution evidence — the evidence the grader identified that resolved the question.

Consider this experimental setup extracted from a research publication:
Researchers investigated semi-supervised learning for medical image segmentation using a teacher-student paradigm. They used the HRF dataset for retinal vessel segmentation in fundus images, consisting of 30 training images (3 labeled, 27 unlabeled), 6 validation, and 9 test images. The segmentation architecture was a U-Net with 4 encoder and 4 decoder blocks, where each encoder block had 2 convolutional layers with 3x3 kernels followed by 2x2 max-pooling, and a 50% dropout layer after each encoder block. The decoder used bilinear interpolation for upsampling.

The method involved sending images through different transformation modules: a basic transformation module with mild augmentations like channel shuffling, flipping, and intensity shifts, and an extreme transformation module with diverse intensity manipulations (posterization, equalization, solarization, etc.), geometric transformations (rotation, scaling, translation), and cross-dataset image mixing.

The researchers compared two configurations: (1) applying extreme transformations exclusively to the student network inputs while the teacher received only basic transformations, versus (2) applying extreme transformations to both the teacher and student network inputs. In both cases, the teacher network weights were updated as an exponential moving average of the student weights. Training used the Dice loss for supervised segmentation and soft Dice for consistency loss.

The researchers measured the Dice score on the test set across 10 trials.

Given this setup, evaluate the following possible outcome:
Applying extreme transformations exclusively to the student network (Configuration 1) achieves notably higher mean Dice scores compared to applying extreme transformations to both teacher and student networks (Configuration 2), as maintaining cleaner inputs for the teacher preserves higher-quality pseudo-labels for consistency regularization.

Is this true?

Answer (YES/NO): YES